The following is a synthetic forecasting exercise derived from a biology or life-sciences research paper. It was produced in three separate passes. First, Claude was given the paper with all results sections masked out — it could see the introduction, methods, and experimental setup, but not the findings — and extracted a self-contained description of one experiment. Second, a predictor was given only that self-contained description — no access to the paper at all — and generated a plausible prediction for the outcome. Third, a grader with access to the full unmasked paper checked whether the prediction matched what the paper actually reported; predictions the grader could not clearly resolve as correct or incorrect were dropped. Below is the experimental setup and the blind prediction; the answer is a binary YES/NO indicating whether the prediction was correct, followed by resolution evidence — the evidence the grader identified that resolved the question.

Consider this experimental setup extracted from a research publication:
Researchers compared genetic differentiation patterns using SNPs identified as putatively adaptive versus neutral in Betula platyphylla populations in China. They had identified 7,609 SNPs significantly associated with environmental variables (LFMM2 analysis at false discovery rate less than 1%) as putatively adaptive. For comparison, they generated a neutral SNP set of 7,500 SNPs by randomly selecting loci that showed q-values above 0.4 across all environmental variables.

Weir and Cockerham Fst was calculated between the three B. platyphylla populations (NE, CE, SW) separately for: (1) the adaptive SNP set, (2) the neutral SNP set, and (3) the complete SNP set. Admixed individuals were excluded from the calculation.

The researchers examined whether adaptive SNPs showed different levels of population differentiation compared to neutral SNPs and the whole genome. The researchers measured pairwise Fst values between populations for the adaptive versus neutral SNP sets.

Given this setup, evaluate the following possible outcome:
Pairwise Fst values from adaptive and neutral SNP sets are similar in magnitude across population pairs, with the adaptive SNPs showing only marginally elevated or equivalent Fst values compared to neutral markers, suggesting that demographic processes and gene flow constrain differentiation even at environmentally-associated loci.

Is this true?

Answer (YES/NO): NO